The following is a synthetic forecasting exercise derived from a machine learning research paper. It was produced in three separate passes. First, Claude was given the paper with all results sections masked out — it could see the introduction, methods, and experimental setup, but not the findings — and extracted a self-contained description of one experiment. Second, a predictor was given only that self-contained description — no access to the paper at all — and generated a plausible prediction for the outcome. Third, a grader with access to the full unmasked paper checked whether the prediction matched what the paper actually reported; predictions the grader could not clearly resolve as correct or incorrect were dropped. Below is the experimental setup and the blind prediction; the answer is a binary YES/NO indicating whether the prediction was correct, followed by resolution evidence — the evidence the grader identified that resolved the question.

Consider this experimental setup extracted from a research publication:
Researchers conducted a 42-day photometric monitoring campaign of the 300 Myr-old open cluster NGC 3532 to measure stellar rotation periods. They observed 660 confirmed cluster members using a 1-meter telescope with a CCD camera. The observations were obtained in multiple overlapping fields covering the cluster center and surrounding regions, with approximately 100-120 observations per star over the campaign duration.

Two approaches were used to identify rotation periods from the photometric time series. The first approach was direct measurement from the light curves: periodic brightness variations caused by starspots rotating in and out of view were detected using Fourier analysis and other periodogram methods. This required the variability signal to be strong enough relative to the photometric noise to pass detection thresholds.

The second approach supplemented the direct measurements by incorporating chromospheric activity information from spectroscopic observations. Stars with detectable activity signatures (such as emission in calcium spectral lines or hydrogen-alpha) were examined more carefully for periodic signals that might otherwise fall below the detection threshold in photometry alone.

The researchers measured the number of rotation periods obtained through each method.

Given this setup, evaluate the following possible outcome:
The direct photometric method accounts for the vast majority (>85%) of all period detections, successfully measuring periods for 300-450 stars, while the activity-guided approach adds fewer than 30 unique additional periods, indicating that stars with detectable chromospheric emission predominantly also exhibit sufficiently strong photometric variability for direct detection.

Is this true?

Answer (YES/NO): NO